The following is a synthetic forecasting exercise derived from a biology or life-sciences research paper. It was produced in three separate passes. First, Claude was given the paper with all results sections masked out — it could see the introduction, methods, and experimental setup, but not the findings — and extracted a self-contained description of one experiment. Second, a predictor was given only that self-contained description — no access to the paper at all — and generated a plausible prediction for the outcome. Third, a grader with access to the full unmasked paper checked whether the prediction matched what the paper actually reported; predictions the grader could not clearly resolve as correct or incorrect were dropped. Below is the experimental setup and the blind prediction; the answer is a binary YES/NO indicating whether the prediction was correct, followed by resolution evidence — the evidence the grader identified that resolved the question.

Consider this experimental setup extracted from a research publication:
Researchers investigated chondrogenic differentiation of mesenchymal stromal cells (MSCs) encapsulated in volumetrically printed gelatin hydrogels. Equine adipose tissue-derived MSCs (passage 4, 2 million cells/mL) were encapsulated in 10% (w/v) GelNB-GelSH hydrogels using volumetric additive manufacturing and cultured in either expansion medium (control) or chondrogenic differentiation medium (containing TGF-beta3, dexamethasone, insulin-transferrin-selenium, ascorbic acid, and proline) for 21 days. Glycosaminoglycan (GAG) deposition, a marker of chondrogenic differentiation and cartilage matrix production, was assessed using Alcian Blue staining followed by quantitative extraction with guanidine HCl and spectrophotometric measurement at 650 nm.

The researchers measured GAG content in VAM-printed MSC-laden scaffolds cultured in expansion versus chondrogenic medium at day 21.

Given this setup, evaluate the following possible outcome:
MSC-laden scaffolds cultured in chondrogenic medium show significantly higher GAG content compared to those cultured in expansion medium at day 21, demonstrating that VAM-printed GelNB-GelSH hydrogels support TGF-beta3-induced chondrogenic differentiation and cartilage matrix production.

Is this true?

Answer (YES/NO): NO